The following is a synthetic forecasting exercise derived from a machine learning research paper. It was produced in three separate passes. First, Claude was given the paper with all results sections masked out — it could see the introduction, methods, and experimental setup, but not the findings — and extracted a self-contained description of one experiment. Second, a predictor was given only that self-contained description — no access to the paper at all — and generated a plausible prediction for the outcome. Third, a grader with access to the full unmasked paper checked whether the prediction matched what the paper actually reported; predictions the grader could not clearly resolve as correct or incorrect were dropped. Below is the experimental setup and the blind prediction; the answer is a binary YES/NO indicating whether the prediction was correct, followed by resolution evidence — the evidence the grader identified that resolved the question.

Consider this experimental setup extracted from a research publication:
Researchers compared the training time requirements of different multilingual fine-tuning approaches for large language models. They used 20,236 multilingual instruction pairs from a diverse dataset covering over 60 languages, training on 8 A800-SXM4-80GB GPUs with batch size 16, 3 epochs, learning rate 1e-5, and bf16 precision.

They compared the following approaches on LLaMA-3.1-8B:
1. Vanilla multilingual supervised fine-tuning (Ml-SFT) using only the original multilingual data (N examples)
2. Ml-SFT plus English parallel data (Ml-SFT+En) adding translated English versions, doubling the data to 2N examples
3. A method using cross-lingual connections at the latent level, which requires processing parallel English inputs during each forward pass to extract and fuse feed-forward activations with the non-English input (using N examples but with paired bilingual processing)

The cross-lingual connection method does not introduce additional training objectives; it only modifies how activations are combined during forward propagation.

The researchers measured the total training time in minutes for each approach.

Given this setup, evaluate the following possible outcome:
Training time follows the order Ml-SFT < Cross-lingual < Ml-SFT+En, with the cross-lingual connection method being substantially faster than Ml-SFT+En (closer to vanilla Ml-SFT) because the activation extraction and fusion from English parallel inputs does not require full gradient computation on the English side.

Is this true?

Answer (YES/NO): YES